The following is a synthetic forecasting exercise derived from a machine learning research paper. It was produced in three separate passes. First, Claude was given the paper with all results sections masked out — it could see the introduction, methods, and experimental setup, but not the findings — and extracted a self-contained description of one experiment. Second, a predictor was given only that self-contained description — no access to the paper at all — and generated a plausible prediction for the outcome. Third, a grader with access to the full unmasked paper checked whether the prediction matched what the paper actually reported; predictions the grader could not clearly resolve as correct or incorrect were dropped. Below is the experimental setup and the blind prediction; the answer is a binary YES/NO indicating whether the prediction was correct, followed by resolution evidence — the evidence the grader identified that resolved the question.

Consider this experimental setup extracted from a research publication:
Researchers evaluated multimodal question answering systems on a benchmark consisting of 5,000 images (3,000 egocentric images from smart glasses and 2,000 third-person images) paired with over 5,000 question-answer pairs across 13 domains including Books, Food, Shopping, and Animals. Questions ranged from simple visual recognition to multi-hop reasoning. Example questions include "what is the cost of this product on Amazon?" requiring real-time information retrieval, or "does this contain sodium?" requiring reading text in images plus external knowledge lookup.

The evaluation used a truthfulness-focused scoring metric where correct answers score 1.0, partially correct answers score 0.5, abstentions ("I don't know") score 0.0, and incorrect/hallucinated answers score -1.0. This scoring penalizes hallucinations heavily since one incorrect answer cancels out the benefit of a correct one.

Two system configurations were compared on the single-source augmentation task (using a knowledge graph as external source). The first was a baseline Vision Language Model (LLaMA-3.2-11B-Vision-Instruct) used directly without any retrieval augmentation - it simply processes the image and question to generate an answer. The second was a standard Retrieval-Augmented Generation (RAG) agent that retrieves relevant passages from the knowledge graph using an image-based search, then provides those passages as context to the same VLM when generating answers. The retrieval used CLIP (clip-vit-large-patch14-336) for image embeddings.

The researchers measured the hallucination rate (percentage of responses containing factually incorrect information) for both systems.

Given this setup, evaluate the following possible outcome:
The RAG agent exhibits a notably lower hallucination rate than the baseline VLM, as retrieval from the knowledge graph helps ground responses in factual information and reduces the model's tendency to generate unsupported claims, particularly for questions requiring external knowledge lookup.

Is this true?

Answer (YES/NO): NO